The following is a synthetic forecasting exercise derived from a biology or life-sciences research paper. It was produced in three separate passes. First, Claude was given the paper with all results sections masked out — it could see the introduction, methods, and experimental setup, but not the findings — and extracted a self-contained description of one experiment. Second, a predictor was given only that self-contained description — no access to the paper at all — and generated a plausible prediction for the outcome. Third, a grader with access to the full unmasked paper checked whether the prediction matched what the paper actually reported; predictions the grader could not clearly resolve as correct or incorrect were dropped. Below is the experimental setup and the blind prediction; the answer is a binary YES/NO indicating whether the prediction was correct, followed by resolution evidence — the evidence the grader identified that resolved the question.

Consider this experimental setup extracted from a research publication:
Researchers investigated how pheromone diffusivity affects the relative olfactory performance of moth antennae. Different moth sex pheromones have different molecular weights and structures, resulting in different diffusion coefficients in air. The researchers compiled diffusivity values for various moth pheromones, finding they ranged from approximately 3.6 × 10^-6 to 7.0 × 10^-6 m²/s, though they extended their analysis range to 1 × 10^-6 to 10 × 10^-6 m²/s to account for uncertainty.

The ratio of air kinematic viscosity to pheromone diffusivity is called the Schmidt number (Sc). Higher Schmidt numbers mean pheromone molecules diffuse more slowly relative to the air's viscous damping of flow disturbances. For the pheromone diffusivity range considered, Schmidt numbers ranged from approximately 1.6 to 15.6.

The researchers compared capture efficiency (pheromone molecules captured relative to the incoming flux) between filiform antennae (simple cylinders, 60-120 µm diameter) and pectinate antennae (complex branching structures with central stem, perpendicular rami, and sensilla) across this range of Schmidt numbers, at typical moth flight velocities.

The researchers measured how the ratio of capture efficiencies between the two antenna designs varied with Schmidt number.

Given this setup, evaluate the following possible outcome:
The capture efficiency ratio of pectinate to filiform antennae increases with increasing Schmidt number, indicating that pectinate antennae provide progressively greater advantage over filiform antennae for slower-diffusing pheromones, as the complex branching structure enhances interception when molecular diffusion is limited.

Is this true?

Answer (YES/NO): YES